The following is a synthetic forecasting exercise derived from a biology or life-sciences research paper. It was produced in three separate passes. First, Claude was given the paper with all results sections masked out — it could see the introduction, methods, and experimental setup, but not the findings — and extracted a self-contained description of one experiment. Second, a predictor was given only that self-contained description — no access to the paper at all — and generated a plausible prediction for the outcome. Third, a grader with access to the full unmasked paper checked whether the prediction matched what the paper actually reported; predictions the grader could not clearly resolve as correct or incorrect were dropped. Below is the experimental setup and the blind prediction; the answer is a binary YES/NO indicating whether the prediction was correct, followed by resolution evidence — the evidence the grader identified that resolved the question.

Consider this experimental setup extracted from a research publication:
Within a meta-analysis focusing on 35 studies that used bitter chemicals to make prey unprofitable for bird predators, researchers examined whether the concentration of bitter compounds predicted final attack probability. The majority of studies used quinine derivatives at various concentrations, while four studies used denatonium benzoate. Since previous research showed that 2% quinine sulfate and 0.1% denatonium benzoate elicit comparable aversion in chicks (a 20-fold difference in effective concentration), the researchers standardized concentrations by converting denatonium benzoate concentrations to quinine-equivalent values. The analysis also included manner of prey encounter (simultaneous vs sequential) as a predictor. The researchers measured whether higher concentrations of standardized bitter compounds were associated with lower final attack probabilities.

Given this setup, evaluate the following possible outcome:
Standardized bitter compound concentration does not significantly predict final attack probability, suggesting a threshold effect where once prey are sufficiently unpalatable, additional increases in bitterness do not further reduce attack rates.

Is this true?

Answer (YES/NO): YES